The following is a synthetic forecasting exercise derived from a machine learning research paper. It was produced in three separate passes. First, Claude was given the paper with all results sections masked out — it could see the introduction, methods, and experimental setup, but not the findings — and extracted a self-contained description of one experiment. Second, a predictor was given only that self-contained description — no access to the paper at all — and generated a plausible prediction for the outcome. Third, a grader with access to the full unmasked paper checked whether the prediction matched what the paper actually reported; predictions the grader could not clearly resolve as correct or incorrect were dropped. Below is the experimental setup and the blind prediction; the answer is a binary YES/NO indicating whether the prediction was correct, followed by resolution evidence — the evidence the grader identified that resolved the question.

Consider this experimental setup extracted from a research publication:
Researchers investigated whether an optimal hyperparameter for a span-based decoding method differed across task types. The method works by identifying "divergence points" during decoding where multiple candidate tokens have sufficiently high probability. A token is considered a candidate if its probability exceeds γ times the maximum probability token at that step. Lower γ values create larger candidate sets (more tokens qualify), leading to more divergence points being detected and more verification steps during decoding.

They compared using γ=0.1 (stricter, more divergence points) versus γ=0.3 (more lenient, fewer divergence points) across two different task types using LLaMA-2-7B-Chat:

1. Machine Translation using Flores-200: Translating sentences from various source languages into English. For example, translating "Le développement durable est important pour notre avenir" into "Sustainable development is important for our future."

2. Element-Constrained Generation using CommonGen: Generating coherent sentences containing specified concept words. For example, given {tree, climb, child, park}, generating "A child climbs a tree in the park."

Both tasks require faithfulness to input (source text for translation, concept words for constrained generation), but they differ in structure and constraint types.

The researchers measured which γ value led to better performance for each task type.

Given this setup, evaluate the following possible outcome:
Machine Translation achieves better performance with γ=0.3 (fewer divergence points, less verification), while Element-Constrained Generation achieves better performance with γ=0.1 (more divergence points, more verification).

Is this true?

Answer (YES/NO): NO